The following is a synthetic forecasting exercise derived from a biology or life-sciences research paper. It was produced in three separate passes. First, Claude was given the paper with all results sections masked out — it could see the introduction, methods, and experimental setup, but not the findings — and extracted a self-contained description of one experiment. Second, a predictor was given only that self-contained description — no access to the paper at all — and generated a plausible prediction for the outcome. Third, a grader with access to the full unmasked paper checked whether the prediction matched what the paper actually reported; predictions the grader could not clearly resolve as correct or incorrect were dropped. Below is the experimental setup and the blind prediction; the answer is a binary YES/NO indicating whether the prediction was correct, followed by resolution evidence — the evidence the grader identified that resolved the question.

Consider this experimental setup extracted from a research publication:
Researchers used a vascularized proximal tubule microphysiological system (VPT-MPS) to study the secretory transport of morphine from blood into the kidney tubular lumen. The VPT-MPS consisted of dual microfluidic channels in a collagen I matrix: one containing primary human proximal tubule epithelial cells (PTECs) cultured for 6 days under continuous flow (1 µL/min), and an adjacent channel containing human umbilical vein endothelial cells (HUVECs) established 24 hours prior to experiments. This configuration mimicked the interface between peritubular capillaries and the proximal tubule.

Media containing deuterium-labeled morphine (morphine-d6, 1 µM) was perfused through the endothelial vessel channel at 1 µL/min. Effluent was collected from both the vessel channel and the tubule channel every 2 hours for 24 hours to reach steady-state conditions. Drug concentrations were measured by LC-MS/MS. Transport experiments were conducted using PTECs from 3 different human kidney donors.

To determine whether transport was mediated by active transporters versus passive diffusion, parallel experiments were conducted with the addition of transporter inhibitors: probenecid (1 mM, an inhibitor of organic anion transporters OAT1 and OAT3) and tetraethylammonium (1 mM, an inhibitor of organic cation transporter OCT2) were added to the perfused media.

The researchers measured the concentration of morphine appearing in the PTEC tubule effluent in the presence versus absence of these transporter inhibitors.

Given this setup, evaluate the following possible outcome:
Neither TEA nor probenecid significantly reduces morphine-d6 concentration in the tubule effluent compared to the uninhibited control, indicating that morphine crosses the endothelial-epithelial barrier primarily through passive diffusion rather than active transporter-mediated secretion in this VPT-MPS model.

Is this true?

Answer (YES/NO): NO